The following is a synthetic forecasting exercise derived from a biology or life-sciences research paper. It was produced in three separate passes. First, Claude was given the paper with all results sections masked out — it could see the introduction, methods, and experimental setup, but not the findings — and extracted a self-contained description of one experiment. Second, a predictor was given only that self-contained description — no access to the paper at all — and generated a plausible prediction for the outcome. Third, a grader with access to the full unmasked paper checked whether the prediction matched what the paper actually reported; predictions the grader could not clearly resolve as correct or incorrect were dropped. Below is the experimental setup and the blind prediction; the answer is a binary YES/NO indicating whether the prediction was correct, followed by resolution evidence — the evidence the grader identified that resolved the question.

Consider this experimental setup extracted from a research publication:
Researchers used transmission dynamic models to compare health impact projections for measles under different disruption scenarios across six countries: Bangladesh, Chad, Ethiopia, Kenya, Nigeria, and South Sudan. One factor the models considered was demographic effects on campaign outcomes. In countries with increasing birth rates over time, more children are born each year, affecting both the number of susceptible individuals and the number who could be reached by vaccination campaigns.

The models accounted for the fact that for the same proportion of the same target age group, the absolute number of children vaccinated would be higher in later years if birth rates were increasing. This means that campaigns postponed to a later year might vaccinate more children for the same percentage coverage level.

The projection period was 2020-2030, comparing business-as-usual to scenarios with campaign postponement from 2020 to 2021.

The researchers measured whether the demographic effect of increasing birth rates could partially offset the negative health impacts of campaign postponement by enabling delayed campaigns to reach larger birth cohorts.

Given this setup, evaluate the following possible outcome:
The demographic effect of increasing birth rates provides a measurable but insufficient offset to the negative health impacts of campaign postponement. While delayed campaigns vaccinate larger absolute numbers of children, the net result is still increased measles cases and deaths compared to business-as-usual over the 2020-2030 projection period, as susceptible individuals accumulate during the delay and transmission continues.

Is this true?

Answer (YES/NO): NO